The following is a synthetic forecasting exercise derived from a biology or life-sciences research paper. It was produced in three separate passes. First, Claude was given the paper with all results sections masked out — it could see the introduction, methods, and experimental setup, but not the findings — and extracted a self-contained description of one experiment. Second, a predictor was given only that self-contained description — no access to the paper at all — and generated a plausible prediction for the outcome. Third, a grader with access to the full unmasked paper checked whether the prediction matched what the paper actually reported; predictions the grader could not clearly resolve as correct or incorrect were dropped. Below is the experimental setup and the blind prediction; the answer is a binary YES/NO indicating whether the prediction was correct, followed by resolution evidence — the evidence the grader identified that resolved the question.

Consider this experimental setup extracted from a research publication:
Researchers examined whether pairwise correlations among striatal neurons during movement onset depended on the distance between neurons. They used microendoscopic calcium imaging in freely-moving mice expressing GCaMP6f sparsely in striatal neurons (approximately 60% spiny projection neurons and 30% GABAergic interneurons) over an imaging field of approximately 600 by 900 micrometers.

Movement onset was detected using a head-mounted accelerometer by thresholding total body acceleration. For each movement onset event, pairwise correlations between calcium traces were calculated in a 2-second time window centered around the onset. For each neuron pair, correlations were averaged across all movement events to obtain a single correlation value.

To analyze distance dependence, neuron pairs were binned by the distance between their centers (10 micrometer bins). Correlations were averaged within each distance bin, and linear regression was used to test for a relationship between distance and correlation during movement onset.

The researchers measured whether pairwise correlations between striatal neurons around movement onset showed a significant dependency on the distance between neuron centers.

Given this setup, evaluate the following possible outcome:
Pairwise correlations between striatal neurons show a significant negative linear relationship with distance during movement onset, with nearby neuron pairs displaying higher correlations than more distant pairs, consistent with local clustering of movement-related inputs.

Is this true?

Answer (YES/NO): NO